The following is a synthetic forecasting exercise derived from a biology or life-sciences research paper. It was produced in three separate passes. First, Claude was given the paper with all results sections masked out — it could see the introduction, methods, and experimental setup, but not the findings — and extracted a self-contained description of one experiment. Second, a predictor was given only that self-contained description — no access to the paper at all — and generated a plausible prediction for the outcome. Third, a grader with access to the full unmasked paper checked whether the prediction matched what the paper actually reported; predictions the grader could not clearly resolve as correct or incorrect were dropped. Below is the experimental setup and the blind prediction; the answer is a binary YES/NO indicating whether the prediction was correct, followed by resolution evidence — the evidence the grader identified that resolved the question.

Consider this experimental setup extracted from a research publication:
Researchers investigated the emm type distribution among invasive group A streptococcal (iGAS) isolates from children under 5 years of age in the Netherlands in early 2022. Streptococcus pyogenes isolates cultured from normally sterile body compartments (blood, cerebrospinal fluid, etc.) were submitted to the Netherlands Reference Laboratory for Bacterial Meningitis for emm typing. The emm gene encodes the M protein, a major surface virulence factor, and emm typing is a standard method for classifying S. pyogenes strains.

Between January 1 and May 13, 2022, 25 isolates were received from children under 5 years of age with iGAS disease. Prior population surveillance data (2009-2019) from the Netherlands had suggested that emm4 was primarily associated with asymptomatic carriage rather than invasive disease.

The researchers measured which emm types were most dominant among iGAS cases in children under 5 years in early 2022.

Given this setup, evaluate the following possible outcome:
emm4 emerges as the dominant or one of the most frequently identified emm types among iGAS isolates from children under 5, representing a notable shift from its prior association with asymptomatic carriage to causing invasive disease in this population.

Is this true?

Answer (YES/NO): YES